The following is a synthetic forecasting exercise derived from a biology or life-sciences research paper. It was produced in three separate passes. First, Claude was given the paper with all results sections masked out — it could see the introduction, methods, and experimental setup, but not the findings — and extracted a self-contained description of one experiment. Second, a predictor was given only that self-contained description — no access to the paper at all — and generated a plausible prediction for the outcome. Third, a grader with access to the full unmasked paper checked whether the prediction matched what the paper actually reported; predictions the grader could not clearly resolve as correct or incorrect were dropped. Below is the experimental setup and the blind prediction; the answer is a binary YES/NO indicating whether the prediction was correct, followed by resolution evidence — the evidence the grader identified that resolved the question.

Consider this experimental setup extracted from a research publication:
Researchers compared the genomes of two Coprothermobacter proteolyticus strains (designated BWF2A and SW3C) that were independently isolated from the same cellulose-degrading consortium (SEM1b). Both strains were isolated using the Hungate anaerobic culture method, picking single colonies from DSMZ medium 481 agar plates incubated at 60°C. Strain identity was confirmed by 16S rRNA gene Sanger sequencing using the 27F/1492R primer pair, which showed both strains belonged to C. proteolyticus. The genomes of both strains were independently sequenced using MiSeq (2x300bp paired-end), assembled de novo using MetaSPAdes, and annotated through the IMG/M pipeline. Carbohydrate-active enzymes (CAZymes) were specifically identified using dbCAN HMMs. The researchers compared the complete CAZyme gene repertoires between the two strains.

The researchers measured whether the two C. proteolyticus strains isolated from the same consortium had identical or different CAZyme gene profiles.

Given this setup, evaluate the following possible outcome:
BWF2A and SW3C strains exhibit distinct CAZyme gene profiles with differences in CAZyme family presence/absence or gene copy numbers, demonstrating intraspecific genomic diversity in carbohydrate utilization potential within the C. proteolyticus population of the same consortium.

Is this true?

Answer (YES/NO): YES